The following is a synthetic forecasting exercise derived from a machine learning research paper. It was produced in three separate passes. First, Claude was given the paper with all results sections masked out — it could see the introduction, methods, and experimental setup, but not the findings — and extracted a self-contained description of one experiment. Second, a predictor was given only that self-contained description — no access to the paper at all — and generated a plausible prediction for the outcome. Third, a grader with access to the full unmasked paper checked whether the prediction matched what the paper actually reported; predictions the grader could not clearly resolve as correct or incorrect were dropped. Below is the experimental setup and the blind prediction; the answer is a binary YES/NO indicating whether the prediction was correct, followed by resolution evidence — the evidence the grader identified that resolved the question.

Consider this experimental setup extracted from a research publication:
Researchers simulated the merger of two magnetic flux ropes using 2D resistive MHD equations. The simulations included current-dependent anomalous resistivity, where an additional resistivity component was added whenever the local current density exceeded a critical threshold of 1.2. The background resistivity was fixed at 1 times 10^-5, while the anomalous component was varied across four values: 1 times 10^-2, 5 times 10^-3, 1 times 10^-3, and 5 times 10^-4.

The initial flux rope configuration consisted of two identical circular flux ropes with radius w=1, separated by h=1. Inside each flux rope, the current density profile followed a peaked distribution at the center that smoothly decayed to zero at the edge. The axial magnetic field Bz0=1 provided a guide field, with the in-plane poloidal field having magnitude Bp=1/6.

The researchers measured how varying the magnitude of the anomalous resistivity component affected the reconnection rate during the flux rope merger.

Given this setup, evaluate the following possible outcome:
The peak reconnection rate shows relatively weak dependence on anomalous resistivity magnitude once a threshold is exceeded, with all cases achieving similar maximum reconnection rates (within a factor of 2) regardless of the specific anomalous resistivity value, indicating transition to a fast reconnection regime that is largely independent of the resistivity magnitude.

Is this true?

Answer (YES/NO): NO